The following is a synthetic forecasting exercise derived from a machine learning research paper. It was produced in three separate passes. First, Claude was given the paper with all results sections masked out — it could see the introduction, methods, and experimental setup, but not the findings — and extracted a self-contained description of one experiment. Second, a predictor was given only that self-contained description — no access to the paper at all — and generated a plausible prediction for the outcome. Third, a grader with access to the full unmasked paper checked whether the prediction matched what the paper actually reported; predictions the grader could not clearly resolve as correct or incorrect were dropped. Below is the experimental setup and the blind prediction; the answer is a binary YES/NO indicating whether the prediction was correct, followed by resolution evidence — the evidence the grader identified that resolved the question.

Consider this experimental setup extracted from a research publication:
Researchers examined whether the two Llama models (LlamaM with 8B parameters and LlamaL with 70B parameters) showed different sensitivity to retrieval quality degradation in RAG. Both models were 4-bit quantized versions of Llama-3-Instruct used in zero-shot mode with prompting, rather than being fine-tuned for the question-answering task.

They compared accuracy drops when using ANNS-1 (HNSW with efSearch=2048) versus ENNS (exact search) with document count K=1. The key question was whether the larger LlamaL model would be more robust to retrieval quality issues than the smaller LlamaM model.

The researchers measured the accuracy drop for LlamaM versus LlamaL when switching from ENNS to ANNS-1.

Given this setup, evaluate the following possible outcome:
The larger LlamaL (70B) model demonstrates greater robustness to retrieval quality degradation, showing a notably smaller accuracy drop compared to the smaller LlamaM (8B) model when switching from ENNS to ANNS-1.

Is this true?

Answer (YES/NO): NO